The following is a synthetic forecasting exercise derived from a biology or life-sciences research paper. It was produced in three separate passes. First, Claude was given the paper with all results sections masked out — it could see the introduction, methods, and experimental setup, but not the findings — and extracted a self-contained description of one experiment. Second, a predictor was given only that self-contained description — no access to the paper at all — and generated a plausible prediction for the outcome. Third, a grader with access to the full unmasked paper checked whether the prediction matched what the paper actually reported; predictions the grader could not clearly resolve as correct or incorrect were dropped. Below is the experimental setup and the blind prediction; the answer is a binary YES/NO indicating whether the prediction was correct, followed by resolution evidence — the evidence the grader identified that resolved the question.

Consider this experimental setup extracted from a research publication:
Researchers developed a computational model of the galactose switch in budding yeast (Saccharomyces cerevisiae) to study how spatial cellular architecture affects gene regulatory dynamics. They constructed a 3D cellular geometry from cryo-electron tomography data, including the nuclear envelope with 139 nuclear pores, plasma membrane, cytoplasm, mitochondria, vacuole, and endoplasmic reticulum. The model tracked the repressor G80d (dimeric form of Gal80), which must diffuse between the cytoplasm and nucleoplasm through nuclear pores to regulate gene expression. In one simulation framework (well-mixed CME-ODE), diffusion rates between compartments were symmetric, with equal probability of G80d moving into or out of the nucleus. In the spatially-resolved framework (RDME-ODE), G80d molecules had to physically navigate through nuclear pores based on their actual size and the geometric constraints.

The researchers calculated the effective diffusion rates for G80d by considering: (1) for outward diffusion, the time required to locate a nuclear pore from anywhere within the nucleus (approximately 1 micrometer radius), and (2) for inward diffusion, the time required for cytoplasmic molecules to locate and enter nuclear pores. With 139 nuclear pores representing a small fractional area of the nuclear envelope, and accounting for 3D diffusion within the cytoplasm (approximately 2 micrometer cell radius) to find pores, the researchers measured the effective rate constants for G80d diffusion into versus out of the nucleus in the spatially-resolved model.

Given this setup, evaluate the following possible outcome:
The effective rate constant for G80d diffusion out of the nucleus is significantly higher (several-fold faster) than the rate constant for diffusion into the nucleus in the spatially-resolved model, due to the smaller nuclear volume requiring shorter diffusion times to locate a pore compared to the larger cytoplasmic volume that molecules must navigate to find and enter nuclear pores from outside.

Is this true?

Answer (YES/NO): YES